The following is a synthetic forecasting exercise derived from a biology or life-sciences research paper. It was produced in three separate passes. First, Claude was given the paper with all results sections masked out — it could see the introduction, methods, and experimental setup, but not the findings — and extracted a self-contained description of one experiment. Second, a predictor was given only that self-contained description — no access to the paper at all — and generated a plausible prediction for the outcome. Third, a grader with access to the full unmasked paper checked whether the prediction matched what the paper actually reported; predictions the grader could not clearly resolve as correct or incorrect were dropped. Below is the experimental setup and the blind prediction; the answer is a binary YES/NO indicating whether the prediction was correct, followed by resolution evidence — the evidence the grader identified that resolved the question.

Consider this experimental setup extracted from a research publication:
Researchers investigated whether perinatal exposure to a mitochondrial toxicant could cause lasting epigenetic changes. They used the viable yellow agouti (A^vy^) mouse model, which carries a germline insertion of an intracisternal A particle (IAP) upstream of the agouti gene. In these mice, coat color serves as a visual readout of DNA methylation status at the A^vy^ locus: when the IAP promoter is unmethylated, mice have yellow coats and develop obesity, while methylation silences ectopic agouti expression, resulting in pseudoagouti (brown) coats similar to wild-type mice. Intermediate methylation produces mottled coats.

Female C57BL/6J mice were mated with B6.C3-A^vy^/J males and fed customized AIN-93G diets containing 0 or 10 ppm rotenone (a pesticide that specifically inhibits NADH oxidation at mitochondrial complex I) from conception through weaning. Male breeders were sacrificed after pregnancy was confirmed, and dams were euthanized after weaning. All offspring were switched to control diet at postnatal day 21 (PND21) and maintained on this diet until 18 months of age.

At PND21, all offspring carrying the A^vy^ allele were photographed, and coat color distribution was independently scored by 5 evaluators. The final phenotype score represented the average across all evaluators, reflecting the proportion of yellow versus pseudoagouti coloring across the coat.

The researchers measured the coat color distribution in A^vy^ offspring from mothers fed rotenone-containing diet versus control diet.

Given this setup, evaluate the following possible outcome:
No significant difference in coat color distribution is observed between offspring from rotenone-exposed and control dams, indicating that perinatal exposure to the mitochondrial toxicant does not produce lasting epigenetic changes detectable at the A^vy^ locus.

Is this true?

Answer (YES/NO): NO